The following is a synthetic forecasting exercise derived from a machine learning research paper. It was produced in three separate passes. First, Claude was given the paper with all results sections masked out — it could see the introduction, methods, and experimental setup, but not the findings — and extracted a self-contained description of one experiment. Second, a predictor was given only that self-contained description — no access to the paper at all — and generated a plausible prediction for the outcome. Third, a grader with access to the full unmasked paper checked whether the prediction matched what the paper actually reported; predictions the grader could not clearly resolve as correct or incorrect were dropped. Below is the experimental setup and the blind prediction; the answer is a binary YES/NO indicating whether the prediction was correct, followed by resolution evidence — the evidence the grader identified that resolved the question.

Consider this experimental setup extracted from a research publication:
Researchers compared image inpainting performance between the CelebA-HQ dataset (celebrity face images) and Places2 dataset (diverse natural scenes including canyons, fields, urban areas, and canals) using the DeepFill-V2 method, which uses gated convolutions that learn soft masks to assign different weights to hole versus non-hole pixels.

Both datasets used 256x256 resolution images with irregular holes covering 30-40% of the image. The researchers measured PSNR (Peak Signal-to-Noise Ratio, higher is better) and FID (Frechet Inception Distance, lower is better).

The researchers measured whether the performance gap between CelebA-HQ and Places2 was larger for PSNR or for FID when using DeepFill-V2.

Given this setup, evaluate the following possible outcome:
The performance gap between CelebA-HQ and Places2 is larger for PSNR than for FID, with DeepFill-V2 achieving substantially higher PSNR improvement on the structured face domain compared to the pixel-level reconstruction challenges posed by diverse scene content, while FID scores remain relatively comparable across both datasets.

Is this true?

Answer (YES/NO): NO